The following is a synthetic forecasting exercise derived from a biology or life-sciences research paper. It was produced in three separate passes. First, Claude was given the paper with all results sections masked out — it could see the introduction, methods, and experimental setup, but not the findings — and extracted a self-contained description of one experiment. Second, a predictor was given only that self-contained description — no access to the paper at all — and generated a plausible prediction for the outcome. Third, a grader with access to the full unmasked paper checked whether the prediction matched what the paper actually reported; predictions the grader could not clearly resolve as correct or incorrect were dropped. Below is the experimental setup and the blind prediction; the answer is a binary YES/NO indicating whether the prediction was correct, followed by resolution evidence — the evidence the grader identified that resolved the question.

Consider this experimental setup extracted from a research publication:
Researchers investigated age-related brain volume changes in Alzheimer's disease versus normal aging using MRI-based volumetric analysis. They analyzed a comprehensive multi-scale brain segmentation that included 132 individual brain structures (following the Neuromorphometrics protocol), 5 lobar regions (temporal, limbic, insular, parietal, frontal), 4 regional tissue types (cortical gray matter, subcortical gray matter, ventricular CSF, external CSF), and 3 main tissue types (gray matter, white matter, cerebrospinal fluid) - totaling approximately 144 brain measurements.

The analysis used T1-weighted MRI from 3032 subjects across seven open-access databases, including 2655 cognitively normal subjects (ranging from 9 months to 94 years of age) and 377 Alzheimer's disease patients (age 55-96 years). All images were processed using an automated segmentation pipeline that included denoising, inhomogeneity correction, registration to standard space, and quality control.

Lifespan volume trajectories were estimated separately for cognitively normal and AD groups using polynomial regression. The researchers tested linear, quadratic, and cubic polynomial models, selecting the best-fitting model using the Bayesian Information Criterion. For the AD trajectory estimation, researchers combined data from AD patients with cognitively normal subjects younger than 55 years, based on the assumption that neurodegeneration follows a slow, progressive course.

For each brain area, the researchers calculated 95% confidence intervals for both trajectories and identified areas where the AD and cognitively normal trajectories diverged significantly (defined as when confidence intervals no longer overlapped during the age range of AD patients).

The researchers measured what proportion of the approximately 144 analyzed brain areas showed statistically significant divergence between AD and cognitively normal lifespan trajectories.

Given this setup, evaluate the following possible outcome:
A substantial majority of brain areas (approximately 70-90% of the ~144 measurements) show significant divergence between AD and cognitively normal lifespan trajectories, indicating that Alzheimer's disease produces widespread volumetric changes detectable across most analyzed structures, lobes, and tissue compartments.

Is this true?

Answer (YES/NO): NO